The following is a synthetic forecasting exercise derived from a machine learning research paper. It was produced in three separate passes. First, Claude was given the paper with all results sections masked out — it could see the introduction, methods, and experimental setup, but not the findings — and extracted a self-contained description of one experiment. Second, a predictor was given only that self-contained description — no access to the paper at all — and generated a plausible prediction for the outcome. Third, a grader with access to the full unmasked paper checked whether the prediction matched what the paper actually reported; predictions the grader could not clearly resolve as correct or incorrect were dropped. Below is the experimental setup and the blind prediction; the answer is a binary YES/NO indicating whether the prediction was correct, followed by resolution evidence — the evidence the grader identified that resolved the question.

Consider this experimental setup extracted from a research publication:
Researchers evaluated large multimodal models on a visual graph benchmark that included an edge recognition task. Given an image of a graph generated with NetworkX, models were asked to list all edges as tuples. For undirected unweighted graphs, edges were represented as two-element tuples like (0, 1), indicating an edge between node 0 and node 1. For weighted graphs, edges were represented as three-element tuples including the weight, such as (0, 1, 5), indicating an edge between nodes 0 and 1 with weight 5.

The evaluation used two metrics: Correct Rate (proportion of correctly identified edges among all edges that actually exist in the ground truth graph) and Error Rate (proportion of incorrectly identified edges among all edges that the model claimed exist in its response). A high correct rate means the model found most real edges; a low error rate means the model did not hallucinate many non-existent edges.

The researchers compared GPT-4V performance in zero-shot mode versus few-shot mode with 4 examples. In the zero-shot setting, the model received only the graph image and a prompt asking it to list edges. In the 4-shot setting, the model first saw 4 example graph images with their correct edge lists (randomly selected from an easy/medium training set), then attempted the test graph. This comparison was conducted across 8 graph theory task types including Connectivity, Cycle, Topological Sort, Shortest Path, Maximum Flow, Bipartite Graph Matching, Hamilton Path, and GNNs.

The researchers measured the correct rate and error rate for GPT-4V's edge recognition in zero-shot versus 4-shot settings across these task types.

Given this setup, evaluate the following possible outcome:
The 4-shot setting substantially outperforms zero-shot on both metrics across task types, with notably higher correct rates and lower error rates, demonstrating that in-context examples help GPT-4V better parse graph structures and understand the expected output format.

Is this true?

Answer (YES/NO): NO